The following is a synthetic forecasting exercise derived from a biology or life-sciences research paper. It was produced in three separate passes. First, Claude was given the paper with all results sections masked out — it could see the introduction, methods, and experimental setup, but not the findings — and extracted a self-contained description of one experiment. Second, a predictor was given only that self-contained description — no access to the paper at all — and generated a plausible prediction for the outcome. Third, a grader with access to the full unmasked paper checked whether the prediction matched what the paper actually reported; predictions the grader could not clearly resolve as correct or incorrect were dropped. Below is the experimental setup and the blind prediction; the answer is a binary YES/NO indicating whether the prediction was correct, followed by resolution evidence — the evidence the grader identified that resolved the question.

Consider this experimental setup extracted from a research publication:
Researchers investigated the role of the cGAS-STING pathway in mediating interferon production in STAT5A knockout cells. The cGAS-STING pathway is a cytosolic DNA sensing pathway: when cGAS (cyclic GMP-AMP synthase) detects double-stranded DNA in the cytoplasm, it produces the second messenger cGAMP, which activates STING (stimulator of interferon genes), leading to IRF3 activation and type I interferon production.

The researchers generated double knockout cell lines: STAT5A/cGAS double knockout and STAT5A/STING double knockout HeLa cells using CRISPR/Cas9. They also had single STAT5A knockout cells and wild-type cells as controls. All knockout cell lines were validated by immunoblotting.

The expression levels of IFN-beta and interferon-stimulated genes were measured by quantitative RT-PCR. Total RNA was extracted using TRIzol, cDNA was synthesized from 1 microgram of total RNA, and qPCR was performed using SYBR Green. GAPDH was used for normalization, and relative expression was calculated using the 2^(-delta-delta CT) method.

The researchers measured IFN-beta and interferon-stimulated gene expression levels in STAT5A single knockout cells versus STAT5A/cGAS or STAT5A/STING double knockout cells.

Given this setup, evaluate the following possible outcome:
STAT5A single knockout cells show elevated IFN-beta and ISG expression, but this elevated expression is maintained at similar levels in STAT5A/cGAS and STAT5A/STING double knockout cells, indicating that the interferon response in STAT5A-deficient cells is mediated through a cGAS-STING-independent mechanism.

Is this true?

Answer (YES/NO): NO